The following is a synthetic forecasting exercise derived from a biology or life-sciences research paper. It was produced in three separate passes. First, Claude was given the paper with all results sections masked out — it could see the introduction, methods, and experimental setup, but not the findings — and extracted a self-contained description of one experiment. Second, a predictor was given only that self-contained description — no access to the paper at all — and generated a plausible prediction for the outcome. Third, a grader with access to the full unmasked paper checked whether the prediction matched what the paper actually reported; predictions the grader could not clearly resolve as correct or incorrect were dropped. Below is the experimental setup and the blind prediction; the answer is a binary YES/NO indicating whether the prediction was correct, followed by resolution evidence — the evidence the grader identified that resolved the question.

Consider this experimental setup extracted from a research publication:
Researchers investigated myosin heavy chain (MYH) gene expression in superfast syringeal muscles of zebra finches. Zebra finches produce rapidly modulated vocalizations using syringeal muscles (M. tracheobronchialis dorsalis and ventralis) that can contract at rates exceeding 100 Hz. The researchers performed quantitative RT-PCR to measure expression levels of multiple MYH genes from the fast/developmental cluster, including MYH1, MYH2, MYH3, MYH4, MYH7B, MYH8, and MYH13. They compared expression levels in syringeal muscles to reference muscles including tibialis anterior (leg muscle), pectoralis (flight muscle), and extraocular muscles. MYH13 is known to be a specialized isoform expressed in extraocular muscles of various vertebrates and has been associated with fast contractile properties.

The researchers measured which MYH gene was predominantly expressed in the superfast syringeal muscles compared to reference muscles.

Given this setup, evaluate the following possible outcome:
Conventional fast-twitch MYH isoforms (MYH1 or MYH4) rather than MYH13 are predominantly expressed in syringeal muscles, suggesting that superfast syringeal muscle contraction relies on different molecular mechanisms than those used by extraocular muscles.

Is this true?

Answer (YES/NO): NO